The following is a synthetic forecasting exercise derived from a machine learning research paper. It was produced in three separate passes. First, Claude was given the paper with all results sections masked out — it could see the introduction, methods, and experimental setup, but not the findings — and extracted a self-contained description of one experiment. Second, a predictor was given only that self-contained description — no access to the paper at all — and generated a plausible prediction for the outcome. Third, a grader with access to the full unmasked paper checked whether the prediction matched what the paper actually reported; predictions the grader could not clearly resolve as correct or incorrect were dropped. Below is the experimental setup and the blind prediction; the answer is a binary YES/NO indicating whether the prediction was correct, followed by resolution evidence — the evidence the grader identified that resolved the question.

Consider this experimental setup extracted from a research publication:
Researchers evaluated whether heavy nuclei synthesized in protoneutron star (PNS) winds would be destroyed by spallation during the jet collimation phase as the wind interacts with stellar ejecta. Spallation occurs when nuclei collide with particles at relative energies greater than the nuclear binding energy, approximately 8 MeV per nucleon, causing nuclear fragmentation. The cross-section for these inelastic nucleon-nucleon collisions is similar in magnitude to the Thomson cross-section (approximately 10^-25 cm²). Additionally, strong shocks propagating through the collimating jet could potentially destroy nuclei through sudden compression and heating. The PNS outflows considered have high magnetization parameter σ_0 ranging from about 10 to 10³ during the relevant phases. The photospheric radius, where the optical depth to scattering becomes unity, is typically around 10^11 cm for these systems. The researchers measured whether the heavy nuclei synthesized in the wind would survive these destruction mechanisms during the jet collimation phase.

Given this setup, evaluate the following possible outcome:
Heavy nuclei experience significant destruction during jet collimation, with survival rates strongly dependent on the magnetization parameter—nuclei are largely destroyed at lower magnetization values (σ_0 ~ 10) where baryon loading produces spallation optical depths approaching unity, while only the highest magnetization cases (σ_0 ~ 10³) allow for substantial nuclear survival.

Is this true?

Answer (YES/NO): NO